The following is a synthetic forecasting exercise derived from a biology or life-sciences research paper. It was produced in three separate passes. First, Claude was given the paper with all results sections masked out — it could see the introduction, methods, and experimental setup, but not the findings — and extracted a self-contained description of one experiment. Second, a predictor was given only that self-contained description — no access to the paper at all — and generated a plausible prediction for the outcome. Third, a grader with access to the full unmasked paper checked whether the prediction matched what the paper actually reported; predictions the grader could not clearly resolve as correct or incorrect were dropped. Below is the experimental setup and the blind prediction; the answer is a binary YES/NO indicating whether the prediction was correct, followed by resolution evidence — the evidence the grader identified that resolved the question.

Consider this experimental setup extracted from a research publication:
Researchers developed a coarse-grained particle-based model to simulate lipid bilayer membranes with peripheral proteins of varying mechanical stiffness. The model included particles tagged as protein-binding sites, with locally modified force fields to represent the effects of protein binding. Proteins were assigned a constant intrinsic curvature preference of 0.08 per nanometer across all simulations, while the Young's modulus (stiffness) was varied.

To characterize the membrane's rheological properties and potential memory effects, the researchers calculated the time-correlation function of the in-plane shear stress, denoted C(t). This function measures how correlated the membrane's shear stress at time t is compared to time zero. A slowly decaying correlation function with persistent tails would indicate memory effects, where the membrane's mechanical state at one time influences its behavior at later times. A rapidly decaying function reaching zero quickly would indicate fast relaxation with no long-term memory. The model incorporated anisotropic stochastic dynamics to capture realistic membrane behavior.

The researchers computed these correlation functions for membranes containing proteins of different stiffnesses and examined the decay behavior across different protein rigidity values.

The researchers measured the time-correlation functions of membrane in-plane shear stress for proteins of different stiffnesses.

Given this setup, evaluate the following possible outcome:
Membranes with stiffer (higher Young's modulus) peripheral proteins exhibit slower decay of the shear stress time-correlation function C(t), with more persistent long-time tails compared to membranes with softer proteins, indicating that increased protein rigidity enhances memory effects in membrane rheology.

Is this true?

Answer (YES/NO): NO